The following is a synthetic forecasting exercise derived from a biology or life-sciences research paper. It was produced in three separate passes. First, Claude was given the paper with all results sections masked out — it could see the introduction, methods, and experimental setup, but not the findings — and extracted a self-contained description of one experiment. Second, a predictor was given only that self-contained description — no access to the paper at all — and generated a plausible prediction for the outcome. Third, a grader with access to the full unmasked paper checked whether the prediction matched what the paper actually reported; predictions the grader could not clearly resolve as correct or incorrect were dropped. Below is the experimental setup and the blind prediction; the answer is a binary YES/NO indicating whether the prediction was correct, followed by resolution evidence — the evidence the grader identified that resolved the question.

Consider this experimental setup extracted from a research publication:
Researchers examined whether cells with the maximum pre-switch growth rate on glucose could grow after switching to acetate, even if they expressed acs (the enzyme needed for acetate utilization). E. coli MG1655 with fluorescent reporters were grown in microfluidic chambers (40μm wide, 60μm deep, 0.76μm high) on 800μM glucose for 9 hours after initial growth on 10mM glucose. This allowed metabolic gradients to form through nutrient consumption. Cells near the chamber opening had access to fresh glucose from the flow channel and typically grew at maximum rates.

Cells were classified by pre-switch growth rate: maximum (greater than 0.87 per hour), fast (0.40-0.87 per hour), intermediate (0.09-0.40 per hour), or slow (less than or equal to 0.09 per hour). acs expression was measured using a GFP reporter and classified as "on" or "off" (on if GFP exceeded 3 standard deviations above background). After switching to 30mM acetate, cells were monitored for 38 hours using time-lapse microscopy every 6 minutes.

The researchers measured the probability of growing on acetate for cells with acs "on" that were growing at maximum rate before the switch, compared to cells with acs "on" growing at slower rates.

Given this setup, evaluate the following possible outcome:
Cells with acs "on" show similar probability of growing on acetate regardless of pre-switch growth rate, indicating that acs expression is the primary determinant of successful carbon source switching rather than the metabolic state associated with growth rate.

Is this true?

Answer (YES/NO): NO